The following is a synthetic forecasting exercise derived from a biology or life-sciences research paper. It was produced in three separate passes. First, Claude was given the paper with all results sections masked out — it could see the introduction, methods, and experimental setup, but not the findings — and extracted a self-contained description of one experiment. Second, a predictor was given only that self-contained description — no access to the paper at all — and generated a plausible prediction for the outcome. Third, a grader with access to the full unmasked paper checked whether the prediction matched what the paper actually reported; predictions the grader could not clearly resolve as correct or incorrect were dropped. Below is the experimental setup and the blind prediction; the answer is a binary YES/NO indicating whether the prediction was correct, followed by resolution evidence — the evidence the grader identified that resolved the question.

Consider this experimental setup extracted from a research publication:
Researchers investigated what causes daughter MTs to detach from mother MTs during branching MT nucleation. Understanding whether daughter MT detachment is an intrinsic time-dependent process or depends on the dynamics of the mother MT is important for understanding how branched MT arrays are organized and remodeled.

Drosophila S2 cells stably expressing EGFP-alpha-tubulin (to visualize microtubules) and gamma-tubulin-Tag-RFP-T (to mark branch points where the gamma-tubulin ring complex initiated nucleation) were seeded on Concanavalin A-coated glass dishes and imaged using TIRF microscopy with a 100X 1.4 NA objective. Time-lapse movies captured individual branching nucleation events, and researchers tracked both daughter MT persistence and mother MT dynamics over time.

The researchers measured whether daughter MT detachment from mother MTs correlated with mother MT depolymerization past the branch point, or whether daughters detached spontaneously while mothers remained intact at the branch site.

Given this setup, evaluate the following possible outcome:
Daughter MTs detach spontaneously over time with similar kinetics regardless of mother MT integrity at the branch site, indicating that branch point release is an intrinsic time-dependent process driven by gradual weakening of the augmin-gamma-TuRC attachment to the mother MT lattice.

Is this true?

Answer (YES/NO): NO